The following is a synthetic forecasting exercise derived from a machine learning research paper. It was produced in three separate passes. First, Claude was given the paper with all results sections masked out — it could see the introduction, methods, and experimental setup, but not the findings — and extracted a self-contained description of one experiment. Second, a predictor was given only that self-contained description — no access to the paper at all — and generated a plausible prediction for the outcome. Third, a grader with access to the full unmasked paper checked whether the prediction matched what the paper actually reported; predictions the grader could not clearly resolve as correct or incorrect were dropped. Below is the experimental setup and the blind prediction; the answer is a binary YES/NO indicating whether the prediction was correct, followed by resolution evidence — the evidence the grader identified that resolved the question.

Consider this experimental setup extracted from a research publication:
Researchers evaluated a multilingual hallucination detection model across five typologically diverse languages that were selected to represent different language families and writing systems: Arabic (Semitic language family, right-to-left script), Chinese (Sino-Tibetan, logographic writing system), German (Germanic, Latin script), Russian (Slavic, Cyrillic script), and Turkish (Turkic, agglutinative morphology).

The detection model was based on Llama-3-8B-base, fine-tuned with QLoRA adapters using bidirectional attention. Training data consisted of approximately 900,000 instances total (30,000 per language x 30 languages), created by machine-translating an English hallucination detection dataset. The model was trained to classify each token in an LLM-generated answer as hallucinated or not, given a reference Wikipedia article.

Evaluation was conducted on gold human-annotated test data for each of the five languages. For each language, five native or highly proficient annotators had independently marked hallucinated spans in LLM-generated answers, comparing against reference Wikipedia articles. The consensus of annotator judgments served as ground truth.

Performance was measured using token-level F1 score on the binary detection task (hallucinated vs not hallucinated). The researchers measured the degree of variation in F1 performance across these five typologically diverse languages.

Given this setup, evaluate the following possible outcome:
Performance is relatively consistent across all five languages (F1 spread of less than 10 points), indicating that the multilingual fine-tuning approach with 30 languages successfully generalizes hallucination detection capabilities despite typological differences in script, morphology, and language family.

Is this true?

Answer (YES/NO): NO